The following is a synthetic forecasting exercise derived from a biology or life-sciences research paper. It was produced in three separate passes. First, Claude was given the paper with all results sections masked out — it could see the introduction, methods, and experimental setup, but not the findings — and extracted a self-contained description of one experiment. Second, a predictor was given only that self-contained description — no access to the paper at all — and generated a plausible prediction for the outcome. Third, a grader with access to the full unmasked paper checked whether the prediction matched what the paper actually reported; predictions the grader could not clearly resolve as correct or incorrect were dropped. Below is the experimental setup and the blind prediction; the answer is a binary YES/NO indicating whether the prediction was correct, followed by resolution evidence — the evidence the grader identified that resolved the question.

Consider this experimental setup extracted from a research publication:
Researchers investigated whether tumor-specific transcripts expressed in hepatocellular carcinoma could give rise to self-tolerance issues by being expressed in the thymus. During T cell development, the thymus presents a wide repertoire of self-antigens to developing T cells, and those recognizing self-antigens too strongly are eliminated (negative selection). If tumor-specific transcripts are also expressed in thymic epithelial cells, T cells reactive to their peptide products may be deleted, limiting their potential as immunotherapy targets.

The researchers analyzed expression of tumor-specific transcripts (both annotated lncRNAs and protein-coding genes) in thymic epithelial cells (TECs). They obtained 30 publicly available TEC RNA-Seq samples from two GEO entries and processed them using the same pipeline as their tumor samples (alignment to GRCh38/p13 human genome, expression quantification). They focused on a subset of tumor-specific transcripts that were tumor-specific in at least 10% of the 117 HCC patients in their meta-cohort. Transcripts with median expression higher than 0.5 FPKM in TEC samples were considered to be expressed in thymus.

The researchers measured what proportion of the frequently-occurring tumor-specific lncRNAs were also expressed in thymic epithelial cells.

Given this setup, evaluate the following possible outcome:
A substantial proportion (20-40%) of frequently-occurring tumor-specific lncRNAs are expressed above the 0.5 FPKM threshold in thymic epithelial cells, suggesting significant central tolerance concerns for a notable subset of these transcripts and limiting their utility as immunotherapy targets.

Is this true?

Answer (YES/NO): NO